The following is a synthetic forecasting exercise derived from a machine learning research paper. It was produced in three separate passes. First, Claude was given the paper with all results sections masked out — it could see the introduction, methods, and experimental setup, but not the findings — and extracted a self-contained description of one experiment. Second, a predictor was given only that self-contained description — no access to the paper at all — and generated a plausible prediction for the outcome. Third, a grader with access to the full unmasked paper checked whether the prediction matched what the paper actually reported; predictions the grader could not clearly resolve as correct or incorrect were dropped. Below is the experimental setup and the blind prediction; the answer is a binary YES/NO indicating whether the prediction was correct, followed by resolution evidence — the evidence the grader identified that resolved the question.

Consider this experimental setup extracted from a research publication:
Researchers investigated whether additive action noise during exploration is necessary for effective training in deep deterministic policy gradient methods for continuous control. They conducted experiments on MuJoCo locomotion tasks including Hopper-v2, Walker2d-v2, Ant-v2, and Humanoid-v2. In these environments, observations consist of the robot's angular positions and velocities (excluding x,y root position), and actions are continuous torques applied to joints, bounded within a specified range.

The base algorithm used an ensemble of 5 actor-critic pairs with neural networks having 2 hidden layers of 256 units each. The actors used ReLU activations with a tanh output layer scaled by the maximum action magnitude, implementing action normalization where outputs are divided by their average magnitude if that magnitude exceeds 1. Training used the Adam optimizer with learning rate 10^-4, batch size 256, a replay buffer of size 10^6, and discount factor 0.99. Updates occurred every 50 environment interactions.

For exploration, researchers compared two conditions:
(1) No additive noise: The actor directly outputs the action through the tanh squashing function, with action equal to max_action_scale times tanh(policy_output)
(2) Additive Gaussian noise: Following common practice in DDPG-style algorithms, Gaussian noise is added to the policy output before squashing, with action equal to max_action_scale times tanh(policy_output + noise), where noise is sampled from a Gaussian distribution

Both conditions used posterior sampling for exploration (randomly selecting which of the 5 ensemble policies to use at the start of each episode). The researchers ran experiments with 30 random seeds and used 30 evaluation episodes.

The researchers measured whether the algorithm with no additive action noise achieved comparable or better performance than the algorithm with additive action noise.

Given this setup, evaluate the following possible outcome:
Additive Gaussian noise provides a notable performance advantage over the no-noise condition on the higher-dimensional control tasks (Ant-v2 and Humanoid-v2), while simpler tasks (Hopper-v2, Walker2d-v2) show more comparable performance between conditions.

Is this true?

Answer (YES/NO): NO